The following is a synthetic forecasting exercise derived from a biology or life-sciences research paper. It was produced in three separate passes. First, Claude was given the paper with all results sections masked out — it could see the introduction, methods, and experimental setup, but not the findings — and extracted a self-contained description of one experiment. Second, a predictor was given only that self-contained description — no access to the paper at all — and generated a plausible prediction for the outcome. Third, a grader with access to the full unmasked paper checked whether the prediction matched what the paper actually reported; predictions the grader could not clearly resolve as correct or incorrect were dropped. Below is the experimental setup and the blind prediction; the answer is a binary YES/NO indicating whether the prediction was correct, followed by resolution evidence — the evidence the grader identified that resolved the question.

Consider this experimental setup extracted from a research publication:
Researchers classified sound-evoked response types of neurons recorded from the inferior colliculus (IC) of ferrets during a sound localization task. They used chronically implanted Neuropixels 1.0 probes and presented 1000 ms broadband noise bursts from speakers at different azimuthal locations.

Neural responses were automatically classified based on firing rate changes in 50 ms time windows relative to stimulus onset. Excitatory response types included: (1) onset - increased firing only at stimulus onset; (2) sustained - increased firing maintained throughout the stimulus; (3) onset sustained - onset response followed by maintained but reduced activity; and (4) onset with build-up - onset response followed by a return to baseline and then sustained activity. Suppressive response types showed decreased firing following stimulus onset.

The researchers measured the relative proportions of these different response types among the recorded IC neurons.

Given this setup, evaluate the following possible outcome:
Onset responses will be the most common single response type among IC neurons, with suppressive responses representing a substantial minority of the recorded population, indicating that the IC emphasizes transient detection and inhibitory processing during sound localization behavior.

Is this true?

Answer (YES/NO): NO